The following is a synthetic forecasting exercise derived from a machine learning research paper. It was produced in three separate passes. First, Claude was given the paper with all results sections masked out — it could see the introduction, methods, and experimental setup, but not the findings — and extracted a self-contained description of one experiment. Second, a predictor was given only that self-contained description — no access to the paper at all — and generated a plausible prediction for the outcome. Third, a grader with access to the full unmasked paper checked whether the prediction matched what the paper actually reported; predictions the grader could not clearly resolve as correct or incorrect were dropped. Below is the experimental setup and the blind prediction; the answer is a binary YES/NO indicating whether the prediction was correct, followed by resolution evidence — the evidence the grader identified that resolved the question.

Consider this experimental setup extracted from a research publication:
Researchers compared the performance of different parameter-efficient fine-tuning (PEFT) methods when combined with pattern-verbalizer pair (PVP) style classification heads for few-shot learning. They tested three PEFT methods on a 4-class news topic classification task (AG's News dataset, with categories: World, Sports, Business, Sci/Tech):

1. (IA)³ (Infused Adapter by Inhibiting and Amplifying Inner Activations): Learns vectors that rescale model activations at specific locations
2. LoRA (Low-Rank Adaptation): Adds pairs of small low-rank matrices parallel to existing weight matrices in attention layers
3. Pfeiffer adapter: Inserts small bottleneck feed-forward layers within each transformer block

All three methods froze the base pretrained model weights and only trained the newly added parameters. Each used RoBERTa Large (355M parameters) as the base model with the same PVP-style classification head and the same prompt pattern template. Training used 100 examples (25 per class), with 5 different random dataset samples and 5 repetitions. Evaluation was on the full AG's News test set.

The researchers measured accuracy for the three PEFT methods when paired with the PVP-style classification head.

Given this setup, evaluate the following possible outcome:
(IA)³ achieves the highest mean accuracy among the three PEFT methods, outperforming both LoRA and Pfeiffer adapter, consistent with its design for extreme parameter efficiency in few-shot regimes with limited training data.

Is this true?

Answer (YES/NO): NO